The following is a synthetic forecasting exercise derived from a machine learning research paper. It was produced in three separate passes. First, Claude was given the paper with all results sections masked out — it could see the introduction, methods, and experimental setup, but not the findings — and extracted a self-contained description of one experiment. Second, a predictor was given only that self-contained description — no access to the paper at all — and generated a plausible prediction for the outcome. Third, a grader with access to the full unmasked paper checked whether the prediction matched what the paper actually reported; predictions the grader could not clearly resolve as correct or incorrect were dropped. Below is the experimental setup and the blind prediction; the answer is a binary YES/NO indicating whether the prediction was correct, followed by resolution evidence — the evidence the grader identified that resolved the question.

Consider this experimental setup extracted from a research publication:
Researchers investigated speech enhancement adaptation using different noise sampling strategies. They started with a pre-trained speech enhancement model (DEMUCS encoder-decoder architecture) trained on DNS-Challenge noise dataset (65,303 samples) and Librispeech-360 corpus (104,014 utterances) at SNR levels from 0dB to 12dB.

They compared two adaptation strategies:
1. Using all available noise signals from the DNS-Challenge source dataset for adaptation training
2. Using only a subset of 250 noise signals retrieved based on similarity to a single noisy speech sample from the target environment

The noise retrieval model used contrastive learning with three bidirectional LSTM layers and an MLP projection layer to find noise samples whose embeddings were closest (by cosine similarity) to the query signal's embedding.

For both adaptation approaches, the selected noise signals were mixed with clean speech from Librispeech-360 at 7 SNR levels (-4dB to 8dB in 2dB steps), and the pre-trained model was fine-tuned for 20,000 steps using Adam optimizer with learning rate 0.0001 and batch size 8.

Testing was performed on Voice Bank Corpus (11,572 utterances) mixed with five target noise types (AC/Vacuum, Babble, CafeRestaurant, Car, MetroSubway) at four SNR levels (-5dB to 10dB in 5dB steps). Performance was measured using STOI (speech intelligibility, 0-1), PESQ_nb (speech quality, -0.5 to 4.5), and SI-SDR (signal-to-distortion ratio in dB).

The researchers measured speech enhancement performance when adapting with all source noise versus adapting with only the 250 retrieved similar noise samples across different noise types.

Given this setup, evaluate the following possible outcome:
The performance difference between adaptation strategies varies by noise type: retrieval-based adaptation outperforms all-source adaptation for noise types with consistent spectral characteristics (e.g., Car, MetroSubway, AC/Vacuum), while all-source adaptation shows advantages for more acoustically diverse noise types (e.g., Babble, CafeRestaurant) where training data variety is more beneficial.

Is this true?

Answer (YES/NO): NO